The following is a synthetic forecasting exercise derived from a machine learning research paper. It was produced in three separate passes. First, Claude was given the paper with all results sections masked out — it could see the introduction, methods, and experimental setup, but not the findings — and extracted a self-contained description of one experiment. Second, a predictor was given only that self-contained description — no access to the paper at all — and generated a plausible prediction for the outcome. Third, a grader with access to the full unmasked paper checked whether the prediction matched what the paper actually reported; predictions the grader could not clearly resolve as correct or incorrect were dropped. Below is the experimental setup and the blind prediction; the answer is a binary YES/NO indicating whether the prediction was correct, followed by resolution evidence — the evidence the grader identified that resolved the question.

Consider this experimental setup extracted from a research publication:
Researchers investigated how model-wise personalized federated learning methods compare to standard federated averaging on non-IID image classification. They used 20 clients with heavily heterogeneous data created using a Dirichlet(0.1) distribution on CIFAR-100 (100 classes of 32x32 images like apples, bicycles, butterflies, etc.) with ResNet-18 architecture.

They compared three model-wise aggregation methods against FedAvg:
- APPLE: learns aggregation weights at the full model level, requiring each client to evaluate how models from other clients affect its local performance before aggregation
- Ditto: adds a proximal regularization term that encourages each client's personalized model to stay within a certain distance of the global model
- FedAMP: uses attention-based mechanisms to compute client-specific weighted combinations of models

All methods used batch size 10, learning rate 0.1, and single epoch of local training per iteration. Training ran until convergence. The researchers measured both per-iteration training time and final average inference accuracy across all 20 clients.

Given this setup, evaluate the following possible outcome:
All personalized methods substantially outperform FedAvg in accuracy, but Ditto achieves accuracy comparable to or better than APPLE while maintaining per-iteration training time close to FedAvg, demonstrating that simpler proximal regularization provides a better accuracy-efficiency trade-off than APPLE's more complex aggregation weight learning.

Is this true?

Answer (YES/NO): NO